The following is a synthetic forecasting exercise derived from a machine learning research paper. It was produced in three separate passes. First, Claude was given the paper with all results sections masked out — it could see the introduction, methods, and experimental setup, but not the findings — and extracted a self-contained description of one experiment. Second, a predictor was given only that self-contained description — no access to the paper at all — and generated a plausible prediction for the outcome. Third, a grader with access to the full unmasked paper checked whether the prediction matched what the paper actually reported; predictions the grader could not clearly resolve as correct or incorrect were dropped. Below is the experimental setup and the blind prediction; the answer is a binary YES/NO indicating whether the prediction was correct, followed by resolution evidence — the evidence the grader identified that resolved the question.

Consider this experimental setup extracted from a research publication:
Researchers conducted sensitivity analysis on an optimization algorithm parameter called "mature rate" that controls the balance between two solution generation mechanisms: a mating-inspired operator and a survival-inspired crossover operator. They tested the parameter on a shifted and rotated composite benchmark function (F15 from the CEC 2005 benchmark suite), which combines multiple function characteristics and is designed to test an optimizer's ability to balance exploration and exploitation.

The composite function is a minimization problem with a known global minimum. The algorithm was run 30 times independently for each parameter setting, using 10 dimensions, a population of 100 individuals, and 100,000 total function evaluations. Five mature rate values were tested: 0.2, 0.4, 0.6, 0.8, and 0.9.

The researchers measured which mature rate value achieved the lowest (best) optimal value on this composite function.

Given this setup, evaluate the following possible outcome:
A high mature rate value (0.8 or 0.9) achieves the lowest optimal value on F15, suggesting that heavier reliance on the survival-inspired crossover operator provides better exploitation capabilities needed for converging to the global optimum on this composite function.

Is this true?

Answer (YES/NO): NO